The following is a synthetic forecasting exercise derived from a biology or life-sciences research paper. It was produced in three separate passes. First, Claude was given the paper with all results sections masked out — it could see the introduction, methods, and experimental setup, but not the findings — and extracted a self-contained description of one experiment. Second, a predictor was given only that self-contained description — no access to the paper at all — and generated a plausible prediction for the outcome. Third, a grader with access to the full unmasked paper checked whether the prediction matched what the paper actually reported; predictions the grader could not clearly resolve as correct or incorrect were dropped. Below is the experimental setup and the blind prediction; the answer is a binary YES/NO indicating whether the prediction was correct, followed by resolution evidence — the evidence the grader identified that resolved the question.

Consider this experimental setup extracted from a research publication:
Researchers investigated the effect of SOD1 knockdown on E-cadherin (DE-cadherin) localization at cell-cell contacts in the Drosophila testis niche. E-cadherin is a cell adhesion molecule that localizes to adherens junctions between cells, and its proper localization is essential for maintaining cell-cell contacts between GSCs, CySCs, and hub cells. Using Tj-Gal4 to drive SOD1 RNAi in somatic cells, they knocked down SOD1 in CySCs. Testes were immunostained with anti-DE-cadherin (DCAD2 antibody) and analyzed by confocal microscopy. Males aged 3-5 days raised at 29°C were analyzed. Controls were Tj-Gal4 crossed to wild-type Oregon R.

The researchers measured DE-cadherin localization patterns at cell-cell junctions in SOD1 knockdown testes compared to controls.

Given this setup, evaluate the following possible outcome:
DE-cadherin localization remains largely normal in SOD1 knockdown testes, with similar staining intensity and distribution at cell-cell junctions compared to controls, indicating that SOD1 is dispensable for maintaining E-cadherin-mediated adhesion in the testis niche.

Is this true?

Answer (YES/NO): NO